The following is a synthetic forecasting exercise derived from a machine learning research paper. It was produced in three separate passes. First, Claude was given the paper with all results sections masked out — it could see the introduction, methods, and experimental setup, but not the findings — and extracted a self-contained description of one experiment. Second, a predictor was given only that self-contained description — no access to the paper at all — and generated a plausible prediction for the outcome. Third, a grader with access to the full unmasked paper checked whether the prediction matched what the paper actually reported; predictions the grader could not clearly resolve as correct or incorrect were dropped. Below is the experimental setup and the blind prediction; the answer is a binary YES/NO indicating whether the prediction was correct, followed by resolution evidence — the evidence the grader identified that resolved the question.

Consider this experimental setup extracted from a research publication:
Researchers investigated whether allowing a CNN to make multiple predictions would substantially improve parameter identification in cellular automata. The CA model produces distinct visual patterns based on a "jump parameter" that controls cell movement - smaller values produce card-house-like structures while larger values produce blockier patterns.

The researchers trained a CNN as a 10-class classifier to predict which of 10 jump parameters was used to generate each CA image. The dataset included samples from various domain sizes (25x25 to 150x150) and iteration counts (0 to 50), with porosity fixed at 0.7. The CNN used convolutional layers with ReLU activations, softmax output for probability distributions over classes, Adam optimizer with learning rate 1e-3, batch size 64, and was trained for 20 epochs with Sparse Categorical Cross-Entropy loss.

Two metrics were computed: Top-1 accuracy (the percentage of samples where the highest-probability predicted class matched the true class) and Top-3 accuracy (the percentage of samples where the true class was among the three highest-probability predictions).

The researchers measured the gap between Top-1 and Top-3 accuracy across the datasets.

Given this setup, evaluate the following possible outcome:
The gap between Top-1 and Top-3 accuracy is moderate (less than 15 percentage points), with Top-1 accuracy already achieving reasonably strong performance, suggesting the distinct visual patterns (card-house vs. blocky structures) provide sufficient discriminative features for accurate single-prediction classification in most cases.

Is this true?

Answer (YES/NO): NO